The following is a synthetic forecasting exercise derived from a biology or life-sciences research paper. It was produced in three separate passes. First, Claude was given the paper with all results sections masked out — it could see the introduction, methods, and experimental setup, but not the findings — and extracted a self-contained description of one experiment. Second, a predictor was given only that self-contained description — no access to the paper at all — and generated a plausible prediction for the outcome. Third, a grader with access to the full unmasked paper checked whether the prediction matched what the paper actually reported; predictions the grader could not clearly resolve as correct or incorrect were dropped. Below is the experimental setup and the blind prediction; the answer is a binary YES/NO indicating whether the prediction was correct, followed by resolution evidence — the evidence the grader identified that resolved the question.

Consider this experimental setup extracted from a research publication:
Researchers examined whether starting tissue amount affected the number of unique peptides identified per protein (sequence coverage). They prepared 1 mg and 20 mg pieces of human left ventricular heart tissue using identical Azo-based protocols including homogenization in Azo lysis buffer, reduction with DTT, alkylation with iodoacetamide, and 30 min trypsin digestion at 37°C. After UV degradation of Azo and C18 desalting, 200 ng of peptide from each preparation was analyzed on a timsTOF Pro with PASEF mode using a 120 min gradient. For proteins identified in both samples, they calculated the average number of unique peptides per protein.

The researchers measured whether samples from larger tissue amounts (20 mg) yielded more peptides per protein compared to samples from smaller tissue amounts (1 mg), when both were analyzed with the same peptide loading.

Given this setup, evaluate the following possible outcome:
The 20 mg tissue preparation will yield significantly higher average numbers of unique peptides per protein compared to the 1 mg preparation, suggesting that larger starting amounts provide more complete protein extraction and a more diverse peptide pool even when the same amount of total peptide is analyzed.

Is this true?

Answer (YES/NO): NO